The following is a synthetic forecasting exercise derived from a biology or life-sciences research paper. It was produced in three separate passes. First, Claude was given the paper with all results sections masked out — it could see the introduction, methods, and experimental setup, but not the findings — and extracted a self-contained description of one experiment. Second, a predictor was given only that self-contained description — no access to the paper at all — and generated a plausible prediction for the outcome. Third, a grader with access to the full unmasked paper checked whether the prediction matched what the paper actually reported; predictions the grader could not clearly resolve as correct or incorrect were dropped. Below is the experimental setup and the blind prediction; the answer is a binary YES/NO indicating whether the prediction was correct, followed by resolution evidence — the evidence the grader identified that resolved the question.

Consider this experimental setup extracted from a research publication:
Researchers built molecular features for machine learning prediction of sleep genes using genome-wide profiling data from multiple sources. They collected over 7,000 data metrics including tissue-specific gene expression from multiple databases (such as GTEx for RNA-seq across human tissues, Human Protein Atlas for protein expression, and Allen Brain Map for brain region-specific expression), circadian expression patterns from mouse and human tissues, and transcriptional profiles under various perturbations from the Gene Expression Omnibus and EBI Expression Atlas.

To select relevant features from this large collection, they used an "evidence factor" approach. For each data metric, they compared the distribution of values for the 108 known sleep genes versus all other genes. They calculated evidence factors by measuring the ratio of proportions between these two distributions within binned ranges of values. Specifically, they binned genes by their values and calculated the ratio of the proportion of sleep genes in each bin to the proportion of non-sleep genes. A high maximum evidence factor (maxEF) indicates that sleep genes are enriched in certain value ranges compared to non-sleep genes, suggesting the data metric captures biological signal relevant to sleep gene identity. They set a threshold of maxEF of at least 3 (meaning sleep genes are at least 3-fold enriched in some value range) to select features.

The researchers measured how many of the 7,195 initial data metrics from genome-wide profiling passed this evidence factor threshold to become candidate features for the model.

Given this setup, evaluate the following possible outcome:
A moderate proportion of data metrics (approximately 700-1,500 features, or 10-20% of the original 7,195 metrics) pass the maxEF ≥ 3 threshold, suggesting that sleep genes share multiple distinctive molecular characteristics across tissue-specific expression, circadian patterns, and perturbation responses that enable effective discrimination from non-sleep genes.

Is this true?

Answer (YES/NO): NO